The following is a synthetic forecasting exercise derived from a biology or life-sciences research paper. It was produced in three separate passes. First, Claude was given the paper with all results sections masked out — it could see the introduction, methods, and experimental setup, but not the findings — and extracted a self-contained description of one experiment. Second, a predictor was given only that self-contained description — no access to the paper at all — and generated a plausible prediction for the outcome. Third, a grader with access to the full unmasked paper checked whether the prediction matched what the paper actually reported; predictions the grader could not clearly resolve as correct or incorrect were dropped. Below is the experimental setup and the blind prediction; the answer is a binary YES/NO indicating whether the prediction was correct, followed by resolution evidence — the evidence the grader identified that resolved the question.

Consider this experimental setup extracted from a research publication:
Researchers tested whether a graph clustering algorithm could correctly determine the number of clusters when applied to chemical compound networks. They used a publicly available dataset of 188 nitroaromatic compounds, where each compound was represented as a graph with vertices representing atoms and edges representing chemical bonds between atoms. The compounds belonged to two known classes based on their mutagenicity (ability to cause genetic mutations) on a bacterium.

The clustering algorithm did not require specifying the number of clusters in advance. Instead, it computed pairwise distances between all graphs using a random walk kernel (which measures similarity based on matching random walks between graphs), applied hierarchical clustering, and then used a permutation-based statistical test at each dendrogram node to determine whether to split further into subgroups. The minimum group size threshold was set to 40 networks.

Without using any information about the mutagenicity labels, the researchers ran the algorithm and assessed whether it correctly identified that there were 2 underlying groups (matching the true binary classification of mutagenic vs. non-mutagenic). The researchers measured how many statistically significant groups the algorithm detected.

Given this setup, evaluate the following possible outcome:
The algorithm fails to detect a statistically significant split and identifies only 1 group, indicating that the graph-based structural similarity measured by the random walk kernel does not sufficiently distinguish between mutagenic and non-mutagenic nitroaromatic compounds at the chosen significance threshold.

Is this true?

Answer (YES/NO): NO